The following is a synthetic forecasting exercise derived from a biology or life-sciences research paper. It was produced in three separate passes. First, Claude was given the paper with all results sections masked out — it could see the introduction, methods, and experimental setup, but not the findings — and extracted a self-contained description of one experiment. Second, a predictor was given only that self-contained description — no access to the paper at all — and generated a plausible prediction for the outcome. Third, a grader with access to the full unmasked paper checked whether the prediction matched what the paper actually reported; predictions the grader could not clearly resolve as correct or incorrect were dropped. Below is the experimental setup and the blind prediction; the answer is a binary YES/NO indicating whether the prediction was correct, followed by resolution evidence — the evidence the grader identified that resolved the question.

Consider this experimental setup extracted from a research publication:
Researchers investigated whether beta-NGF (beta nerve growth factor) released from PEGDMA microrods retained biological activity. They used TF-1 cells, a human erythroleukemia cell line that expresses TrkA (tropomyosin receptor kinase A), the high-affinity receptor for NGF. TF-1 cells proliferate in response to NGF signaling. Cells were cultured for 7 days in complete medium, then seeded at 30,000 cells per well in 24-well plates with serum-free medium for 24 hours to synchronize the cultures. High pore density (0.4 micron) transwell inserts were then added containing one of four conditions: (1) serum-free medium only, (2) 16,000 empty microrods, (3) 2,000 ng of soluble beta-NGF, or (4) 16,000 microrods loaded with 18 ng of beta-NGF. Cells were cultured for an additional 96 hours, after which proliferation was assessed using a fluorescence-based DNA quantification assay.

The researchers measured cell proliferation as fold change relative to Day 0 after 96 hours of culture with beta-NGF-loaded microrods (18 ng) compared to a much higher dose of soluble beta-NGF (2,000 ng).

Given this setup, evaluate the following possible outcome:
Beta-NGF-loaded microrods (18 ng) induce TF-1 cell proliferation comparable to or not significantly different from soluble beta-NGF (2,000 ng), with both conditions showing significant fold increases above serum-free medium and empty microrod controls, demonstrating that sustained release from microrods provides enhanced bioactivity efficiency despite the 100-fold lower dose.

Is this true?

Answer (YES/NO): NO